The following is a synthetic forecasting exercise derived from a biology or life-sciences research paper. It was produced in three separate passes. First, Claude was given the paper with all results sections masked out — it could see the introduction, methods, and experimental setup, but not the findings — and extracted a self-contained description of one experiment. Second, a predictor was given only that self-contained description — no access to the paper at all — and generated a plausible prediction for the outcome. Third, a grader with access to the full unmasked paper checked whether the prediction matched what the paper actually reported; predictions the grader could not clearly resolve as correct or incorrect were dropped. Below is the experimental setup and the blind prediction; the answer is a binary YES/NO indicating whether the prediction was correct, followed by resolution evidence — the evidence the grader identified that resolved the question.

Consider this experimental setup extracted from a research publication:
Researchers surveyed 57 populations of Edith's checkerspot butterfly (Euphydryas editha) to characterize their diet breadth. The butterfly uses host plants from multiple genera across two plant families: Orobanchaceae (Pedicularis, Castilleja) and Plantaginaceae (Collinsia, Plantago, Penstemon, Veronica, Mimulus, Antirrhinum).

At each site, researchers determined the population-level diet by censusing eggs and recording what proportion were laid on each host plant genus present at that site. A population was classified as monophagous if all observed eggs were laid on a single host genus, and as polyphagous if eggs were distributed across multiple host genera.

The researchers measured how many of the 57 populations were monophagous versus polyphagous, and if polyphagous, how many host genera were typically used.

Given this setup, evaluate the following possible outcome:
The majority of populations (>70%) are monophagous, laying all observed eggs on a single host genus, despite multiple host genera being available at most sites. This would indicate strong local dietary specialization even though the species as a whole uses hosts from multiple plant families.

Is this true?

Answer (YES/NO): YES